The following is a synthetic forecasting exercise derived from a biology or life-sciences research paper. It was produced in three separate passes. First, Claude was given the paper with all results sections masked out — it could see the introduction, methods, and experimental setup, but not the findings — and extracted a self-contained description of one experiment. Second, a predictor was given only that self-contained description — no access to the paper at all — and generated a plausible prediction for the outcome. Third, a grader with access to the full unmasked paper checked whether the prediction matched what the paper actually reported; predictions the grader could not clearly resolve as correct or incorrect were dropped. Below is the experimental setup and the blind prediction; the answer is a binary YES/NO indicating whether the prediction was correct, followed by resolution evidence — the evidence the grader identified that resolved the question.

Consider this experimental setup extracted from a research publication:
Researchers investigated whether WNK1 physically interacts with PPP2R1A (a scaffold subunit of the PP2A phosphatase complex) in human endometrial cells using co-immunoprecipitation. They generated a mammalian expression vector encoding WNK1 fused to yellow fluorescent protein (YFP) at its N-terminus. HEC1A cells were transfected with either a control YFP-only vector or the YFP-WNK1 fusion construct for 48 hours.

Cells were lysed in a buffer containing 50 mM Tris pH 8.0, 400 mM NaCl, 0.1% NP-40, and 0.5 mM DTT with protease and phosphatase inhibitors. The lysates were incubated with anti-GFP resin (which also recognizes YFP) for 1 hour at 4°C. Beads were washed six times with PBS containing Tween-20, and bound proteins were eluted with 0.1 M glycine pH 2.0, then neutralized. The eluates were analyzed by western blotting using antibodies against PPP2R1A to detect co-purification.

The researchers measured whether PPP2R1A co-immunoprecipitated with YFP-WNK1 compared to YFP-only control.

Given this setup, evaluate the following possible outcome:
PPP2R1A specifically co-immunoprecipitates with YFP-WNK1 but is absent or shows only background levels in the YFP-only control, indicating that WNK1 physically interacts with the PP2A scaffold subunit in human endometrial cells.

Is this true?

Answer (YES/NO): YES